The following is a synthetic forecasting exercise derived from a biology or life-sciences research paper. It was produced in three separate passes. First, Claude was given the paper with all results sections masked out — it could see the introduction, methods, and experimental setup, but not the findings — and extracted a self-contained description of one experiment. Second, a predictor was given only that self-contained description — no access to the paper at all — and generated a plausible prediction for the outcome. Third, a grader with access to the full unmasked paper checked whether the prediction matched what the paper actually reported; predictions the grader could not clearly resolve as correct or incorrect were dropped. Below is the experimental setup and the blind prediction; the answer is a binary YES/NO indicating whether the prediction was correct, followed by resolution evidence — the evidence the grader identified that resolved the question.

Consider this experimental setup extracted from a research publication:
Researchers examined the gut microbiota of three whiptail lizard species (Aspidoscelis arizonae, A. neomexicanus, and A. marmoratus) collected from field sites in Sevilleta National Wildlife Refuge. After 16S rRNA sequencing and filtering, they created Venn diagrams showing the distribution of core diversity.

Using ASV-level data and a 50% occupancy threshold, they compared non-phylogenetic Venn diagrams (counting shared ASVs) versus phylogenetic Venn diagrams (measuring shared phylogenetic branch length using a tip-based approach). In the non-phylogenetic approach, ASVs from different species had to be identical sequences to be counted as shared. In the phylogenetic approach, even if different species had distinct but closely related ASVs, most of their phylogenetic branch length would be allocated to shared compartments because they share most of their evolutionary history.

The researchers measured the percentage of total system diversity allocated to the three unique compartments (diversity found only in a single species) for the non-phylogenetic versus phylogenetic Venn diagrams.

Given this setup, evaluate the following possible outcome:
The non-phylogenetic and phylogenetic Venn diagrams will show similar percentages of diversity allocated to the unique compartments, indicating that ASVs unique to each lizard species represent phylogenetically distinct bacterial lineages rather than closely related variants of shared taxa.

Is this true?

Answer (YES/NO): NO